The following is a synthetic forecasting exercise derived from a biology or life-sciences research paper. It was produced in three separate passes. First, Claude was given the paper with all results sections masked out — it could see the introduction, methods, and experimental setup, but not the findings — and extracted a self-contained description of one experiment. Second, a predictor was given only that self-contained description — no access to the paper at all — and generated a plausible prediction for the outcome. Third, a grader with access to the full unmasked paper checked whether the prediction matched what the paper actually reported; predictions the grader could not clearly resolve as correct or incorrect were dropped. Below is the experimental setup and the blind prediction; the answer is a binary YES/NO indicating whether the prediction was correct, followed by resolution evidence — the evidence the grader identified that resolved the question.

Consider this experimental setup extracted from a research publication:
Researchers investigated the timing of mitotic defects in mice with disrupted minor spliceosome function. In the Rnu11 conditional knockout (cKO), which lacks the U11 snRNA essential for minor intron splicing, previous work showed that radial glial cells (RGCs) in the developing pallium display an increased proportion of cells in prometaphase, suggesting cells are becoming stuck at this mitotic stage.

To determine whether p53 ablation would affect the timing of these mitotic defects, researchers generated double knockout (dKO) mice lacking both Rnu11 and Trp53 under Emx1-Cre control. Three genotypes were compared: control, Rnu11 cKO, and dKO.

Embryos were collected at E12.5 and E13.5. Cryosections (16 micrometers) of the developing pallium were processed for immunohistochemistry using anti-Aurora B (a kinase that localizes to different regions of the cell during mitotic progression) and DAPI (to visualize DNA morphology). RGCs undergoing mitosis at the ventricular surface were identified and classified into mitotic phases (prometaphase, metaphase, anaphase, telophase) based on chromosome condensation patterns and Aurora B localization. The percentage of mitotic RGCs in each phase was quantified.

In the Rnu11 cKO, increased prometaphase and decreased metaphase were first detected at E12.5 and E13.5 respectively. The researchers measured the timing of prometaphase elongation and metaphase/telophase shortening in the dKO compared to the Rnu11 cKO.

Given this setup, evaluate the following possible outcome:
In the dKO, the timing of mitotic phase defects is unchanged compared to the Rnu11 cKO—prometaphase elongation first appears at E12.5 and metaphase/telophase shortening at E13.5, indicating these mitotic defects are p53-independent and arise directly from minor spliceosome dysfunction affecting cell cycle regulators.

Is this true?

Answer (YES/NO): NO